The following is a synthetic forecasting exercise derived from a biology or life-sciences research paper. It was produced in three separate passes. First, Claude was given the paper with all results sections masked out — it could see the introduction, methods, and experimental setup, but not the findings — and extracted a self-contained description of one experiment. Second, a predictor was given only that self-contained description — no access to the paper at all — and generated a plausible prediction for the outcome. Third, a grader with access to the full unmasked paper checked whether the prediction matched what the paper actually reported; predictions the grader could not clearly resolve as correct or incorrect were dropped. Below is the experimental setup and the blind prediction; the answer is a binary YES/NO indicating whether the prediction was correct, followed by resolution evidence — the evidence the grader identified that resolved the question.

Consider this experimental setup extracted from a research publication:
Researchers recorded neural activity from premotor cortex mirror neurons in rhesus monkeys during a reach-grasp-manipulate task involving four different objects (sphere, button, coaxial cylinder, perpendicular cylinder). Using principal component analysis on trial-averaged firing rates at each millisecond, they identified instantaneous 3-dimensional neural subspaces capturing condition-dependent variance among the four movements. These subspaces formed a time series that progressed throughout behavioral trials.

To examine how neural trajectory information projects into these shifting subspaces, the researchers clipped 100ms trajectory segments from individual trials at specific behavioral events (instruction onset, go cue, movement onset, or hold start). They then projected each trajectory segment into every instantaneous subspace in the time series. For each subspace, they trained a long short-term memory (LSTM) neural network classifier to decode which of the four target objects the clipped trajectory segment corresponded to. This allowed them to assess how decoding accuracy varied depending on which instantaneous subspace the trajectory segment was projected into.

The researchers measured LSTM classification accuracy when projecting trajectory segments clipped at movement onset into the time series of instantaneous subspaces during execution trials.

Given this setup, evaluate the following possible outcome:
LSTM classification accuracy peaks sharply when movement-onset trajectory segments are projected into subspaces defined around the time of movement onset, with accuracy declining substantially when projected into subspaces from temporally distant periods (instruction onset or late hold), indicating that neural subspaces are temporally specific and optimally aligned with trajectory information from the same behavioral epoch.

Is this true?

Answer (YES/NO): NO